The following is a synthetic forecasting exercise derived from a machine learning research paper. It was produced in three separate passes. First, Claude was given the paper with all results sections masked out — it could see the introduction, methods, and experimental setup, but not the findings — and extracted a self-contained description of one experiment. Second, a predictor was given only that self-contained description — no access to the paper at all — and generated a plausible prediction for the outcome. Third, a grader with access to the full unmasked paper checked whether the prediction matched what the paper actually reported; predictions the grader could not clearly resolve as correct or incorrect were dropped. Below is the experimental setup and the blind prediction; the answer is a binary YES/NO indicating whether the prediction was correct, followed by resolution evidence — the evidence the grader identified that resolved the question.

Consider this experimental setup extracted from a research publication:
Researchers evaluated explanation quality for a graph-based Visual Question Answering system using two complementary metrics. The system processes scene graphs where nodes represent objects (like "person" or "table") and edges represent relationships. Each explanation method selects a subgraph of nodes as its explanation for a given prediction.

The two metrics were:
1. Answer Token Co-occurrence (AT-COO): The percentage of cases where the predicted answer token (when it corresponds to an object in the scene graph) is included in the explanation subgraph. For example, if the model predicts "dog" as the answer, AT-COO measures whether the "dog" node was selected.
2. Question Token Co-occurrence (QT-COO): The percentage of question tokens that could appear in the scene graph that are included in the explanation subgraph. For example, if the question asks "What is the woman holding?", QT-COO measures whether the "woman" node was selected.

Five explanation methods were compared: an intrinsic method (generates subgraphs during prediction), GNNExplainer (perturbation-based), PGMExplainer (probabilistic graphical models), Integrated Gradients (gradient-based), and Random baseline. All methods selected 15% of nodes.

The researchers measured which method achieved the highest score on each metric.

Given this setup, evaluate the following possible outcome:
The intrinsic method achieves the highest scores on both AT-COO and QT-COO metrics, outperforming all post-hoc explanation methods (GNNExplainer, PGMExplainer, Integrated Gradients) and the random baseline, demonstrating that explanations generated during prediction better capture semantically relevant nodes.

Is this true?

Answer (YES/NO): NO